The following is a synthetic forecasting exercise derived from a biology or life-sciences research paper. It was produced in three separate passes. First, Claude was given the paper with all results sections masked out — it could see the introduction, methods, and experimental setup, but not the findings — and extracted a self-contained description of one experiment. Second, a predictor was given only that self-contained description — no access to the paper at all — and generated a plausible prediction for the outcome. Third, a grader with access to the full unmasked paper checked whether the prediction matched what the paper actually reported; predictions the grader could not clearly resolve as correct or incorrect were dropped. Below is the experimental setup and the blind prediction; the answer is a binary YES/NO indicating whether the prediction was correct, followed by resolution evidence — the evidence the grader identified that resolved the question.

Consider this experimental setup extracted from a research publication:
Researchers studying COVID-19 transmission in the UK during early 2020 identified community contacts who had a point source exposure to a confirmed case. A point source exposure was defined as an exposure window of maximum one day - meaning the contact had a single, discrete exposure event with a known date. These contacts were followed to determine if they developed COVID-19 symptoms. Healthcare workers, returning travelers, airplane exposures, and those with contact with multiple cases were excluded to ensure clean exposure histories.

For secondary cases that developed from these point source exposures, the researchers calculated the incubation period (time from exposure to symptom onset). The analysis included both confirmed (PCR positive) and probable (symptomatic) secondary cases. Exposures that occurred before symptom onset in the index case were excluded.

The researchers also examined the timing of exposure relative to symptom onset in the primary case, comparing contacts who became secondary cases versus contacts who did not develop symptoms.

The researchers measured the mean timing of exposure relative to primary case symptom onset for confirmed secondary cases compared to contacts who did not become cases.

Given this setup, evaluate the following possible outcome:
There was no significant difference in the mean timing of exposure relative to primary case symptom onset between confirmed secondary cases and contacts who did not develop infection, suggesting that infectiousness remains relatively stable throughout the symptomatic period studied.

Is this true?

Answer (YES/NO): NO